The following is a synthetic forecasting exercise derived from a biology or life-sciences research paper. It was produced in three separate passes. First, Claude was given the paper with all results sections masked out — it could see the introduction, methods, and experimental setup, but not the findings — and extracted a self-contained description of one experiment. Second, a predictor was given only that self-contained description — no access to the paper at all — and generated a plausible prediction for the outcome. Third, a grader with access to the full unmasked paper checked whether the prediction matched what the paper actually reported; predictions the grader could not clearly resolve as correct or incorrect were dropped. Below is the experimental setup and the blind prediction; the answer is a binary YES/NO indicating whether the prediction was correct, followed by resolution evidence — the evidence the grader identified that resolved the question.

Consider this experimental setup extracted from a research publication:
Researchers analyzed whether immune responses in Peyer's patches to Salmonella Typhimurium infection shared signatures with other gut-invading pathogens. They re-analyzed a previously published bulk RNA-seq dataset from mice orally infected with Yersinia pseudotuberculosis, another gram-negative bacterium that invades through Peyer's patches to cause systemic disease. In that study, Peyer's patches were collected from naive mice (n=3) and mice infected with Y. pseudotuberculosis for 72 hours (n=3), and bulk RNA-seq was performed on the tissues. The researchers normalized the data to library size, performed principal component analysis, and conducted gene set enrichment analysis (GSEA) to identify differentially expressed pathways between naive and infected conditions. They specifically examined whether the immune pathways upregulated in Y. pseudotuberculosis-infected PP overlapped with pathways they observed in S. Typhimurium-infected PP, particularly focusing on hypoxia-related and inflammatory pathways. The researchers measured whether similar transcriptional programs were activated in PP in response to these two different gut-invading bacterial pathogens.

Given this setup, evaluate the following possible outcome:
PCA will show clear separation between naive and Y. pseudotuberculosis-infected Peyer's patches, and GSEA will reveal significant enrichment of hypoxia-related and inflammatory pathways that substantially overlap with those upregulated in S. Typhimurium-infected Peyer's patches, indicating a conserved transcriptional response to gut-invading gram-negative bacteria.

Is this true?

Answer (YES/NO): YES